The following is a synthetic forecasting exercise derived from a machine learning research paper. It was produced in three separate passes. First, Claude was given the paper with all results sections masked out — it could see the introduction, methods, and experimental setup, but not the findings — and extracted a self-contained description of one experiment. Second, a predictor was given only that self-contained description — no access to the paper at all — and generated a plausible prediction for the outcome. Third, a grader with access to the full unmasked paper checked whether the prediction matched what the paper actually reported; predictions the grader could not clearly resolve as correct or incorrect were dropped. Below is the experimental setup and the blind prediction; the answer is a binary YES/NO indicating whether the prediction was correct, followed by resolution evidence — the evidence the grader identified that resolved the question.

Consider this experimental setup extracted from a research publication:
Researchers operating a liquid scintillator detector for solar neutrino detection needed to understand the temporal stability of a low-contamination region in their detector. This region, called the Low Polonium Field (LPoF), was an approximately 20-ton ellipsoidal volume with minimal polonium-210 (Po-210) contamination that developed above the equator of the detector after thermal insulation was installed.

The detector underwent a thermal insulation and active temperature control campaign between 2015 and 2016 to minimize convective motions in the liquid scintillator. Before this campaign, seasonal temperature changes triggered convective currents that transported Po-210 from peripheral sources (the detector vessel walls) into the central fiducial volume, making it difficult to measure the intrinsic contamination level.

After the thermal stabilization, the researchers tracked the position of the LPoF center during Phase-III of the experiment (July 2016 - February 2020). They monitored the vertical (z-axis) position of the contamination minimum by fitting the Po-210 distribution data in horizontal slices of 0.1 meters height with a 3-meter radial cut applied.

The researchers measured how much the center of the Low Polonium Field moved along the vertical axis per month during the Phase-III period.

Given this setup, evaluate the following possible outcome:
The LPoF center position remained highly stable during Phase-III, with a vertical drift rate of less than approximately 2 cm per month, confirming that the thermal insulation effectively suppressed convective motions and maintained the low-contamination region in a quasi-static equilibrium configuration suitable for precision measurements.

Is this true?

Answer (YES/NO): NO